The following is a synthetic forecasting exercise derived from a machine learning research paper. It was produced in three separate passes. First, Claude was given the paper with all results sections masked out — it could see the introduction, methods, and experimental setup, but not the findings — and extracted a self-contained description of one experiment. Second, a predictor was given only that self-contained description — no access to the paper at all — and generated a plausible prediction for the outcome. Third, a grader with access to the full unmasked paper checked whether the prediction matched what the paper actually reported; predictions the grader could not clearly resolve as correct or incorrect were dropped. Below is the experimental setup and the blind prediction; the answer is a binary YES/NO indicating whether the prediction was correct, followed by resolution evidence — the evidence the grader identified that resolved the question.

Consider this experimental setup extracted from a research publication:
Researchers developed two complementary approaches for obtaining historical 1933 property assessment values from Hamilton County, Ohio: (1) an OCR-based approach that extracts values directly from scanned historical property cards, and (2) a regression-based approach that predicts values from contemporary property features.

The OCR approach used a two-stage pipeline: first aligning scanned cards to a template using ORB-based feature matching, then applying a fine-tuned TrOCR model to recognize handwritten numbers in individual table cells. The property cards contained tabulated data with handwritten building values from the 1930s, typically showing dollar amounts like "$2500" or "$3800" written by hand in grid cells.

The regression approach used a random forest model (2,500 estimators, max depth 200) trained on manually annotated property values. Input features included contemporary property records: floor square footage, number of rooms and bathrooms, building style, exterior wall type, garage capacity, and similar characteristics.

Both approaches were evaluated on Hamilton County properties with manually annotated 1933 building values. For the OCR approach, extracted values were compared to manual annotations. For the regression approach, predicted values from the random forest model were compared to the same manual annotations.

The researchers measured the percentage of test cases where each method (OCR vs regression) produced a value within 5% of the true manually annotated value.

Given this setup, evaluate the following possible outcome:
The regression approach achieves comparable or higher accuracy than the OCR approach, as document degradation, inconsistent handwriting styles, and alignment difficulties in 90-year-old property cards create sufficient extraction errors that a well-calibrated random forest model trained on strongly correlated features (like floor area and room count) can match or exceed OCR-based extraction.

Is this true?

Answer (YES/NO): NO